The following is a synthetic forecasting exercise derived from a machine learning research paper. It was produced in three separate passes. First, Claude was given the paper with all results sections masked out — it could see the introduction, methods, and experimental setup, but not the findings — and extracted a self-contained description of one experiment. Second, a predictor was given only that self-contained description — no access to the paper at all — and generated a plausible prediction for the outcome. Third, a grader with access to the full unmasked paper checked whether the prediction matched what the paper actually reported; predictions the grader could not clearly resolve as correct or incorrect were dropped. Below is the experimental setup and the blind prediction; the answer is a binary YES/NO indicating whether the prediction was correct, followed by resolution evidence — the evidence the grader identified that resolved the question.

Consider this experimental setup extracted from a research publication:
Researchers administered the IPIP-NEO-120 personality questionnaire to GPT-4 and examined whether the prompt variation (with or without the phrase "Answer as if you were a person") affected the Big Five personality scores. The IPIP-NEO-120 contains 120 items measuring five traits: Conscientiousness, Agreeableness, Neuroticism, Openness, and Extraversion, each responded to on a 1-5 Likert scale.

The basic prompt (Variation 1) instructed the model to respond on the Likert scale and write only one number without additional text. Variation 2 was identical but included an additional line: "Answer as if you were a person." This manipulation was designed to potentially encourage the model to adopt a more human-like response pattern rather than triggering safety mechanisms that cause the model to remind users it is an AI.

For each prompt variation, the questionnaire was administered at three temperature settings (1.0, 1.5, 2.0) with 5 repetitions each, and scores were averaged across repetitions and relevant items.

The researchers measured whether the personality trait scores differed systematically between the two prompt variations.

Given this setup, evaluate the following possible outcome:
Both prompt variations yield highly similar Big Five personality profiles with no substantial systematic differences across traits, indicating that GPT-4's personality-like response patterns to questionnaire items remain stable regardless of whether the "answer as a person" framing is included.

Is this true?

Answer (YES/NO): NO